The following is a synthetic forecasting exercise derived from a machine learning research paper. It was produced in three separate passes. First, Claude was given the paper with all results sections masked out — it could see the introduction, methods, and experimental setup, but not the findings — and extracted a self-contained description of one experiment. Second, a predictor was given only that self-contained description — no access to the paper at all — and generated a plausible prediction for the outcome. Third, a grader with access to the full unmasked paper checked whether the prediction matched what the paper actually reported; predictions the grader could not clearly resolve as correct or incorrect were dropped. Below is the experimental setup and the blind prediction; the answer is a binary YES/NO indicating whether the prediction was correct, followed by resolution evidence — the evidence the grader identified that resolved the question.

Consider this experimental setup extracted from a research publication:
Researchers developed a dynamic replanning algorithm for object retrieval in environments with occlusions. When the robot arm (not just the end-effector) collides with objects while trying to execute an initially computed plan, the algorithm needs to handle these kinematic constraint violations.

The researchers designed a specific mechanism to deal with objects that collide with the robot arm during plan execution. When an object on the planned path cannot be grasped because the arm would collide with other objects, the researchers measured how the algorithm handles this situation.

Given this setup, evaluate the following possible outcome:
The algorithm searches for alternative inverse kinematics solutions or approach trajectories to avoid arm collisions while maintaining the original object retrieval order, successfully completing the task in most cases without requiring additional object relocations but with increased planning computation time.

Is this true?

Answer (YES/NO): NO